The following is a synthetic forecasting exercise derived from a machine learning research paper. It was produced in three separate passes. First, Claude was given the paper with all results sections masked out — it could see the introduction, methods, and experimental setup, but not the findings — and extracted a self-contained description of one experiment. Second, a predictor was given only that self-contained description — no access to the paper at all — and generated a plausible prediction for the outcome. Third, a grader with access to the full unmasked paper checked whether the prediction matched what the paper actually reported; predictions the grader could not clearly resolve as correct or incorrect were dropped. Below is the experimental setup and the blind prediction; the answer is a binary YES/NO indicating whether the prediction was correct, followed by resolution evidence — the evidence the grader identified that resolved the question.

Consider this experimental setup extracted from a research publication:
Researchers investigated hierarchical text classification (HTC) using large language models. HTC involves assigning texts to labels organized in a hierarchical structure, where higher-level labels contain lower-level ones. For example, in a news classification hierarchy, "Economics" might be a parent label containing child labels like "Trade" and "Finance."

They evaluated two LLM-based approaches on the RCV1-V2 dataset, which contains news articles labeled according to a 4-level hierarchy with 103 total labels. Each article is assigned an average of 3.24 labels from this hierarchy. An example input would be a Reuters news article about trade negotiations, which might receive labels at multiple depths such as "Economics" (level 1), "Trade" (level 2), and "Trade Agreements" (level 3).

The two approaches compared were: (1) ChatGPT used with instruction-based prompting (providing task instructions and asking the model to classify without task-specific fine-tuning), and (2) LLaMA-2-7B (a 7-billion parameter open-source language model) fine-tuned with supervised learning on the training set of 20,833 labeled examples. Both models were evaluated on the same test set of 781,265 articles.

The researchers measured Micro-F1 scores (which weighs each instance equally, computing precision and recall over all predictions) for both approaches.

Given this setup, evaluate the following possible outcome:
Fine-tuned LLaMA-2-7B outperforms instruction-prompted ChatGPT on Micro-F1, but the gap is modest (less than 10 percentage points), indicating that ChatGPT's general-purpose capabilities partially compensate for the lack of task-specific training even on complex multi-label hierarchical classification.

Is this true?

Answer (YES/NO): NO